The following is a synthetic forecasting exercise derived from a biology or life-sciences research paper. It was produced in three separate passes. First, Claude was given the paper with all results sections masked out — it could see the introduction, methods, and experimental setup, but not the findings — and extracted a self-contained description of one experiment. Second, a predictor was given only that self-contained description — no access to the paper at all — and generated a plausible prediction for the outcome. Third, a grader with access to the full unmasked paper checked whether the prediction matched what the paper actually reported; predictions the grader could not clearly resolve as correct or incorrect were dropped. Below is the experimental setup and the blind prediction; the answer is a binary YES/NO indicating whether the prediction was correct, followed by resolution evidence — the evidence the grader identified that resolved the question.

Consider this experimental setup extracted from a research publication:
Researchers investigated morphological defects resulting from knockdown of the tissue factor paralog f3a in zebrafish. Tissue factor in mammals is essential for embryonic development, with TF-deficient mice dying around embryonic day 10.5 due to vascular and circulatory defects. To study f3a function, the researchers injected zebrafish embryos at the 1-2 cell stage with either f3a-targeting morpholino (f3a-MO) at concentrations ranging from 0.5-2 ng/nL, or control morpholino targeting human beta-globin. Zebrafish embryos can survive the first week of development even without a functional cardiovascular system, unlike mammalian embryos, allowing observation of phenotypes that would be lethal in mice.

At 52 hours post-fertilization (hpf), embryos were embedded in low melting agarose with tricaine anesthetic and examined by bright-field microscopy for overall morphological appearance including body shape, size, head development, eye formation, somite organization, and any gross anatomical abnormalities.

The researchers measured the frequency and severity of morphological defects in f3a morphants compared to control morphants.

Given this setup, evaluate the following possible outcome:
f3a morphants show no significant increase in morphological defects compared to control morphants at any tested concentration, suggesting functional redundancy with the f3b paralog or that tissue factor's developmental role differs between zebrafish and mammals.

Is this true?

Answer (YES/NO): NO